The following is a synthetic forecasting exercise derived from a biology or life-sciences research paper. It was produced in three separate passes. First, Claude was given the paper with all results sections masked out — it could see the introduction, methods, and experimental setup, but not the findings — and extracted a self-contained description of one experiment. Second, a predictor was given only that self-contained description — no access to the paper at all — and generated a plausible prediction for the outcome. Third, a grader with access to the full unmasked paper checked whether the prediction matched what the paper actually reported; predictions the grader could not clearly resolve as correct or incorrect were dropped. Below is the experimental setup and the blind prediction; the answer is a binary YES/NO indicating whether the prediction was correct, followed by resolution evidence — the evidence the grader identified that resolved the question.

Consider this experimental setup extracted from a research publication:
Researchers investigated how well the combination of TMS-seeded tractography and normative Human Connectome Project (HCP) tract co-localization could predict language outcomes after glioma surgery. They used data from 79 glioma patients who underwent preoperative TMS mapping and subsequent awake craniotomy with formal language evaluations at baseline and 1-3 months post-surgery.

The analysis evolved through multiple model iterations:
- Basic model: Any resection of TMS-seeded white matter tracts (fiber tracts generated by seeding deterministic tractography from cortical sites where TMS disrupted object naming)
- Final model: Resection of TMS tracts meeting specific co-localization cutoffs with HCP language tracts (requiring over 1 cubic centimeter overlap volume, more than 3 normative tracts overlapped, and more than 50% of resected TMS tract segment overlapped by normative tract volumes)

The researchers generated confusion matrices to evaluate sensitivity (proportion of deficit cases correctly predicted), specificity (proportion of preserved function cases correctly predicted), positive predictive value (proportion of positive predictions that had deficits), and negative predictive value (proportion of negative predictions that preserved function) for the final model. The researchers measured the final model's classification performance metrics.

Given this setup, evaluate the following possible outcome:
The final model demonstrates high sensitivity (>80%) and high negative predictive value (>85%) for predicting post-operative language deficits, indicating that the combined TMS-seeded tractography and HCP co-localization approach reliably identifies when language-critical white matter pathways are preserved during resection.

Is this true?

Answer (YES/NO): NO